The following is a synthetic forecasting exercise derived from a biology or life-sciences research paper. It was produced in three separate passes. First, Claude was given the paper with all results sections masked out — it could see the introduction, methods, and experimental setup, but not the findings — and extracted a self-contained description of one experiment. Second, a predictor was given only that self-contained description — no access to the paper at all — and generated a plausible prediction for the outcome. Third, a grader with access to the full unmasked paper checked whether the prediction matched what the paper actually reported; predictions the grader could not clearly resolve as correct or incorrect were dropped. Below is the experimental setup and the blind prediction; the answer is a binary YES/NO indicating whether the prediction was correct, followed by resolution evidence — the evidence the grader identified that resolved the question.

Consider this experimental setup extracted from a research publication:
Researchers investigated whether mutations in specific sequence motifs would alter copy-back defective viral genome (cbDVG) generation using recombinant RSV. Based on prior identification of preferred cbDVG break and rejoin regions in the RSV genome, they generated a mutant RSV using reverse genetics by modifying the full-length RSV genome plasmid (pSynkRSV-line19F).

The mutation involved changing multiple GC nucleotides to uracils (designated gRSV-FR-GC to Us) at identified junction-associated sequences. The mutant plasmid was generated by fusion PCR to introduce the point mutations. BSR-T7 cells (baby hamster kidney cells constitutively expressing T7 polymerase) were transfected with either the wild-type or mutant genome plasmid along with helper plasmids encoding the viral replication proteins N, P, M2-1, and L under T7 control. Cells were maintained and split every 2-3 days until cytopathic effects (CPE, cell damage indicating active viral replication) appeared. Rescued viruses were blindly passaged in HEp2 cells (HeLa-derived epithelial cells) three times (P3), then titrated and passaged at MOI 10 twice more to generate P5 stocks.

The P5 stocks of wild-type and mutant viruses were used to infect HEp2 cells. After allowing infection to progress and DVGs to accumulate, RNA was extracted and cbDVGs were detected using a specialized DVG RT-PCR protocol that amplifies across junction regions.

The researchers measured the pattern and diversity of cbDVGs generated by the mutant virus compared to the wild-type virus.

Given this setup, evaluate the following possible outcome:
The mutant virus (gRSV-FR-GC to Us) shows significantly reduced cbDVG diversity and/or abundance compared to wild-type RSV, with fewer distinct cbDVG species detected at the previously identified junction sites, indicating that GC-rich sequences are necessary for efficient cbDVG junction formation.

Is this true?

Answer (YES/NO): YES